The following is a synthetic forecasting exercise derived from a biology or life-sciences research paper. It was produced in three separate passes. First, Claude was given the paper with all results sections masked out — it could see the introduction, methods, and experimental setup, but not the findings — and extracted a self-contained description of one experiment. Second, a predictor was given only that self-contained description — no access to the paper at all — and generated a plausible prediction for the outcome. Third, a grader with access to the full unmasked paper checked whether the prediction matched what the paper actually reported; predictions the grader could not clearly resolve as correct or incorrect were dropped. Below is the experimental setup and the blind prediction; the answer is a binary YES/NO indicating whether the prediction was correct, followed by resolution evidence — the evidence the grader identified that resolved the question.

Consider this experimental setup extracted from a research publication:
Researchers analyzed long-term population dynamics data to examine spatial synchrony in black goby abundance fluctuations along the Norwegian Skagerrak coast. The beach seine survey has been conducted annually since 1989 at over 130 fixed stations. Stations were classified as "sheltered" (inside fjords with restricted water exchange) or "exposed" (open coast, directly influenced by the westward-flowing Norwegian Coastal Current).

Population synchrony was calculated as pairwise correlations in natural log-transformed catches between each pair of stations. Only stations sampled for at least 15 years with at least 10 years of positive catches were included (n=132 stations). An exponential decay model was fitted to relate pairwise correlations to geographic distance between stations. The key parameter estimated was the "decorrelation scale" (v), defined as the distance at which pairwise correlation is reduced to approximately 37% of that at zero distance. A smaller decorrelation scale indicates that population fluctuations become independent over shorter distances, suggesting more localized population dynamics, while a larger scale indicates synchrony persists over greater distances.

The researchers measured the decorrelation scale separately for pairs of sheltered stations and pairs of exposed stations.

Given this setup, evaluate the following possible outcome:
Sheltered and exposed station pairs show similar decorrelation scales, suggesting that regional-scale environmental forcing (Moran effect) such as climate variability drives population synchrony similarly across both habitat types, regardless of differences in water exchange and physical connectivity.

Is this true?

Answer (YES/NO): NO